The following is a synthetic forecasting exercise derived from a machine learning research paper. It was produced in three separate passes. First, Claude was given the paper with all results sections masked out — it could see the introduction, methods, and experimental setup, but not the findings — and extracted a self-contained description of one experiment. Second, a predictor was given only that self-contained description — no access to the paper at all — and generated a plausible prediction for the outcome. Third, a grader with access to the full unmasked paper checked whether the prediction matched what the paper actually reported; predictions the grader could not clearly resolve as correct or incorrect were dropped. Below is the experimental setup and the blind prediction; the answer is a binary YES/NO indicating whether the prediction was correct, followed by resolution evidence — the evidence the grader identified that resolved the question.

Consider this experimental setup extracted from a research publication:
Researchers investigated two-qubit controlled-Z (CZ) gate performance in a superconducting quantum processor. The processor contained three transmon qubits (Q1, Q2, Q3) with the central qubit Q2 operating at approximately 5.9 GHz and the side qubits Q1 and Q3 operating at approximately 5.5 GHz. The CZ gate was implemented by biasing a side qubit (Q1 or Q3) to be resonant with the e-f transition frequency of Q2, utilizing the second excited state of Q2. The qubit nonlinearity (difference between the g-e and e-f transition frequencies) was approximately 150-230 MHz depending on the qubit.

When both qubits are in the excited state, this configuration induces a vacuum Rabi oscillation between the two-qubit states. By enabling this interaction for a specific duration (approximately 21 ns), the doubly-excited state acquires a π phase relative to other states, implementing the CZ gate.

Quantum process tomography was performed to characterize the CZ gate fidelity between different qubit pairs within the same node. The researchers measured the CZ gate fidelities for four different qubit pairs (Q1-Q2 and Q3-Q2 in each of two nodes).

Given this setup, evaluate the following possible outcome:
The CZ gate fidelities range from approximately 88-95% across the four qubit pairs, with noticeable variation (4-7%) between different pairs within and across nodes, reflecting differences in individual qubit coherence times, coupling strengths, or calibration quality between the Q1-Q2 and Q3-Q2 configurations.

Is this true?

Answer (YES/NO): NO